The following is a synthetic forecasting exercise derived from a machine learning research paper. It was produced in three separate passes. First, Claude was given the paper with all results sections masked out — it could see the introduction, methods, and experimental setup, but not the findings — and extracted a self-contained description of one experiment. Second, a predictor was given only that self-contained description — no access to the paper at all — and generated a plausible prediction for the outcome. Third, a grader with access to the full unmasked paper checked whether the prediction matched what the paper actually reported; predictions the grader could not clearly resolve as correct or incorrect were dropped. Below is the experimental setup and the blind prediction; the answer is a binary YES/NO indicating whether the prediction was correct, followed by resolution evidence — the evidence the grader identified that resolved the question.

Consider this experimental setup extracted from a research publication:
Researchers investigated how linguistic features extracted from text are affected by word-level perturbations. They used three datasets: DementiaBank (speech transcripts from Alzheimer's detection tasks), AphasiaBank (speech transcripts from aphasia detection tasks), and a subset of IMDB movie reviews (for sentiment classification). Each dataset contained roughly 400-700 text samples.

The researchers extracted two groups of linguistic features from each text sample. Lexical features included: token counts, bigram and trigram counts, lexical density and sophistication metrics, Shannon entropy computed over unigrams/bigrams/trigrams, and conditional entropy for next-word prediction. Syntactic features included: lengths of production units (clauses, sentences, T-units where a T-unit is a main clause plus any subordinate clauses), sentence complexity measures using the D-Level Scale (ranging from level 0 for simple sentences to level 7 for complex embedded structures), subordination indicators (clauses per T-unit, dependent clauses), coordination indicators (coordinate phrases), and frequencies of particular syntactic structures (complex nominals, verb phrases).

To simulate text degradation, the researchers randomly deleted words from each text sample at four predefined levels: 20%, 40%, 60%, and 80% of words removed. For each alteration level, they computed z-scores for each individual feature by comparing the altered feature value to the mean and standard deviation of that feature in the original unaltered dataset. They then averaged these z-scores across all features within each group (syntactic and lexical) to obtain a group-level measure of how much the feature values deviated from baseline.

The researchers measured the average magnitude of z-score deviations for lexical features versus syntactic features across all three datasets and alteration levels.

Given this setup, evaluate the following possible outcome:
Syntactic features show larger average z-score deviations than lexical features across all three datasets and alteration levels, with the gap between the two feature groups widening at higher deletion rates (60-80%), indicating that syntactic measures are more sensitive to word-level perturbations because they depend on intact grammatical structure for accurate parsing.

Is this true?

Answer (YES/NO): NO